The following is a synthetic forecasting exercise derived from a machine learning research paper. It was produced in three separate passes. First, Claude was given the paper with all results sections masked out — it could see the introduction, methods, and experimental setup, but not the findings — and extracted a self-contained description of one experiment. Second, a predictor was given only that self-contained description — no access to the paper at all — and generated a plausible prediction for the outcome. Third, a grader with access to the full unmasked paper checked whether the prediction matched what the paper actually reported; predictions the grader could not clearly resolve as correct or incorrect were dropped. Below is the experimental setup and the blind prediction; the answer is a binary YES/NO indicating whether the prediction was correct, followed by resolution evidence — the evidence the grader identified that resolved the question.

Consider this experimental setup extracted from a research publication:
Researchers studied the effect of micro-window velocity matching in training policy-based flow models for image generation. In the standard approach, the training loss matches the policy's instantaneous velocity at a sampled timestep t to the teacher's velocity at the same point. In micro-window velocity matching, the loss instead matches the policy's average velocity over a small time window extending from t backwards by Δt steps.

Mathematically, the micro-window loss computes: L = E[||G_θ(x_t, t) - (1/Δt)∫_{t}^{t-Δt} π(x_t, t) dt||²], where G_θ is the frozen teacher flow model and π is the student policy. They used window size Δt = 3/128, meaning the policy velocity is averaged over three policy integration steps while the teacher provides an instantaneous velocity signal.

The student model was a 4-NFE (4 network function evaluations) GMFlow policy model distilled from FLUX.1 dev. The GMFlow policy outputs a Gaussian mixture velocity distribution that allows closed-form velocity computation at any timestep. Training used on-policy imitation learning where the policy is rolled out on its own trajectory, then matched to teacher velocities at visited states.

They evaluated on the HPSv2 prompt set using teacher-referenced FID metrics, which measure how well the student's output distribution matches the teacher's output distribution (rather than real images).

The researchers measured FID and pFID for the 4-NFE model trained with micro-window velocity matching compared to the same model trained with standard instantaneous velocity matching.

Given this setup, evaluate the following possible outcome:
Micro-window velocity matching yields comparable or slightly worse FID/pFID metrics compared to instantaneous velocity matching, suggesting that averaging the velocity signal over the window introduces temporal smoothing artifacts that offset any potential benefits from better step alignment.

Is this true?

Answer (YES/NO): NO